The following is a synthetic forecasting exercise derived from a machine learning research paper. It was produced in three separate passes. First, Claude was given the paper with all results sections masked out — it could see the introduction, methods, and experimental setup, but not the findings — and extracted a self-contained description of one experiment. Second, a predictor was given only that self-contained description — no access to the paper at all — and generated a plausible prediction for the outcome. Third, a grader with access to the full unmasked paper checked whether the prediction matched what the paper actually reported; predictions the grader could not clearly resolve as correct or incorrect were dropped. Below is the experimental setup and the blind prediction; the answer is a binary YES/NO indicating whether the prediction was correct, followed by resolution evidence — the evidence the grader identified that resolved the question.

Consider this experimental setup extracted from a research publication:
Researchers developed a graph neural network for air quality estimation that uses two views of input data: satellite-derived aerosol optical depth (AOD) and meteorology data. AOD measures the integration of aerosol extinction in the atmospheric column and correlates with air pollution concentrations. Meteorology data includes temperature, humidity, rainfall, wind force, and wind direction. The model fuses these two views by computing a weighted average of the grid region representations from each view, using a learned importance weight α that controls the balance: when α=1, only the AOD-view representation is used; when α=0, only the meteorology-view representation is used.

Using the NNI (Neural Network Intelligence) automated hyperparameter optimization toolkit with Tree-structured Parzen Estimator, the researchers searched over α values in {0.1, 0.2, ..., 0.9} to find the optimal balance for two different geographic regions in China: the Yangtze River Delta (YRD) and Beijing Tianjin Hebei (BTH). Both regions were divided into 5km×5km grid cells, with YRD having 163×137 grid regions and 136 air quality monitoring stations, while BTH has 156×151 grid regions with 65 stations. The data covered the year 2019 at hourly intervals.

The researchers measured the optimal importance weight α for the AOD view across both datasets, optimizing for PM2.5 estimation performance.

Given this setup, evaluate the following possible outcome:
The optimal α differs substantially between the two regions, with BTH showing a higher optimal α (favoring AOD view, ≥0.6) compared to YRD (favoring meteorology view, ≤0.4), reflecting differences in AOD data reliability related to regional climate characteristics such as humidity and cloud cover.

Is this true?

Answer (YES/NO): YES